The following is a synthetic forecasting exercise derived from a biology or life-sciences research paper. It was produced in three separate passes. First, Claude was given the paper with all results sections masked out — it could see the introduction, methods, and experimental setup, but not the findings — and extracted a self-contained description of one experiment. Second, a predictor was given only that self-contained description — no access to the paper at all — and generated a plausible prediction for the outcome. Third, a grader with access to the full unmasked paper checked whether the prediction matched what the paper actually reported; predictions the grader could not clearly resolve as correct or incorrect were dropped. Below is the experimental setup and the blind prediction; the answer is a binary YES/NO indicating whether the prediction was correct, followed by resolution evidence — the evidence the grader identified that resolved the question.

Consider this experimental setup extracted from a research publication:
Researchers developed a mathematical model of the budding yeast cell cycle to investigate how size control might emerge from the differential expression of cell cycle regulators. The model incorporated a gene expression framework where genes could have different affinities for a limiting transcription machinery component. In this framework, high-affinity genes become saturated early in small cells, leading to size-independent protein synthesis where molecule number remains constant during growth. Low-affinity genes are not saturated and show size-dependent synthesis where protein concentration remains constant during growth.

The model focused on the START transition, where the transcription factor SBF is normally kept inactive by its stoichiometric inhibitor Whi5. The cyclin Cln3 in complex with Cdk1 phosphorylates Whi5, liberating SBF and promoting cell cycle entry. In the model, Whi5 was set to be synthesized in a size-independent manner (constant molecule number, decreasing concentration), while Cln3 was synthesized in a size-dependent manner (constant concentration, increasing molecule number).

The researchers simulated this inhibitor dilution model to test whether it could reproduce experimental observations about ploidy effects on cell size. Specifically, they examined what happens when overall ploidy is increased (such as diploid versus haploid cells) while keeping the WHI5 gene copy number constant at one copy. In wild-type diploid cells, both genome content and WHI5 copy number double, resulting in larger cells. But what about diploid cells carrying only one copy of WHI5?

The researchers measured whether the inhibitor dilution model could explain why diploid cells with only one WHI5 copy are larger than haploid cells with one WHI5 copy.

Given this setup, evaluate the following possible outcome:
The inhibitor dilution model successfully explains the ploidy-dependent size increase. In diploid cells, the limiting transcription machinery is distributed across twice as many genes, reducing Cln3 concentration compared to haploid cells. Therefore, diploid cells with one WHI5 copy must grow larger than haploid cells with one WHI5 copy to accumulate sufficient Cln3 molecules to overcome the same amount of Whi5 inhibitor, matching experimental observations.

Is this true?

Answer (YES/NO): NO